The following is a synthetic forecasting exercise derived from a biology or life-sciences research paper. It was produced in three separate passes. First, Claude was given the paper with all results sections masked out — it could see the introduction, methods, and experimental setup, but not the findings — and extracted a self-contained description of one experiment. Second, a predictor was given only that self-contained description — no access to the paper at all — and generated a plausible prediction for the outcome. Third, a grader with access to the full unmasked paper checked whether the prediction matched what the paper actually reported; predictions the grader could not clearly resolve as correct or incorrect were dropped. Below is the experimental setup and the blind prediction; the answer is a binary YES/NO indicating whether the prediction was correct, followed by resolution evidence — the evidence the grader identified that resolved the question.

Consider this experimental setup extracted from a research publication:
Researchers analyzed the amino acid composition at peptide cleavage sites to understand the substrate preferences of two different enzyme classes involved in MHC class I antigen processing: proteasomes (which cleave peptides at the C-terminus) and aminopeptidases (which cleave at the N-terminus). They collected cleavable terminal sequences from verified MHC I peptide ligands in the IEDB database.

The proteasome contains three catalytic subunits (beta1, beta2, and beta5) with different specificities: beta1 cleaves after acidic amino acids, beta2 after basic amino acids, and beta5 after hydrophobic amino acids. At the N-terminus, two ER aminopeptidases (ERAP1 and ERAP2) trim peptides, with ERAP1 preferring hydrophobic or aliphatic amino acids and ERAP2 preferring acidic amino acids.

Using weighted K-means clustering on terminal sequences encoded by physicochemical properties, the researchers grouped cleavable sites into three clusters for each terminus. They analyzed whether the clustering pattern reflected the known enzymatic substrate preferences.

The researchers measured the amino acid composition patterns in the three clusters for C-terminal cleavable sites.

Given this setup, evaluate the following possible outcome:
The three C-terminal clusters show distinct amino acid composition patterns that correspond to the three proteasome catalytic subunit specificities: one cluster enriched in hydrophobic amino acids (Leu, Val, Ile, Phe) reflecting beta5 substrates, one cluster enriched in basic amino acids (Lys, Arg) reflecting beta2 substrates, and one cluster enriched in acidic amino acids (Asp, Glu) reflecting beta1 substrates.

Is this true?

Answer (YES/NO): YES